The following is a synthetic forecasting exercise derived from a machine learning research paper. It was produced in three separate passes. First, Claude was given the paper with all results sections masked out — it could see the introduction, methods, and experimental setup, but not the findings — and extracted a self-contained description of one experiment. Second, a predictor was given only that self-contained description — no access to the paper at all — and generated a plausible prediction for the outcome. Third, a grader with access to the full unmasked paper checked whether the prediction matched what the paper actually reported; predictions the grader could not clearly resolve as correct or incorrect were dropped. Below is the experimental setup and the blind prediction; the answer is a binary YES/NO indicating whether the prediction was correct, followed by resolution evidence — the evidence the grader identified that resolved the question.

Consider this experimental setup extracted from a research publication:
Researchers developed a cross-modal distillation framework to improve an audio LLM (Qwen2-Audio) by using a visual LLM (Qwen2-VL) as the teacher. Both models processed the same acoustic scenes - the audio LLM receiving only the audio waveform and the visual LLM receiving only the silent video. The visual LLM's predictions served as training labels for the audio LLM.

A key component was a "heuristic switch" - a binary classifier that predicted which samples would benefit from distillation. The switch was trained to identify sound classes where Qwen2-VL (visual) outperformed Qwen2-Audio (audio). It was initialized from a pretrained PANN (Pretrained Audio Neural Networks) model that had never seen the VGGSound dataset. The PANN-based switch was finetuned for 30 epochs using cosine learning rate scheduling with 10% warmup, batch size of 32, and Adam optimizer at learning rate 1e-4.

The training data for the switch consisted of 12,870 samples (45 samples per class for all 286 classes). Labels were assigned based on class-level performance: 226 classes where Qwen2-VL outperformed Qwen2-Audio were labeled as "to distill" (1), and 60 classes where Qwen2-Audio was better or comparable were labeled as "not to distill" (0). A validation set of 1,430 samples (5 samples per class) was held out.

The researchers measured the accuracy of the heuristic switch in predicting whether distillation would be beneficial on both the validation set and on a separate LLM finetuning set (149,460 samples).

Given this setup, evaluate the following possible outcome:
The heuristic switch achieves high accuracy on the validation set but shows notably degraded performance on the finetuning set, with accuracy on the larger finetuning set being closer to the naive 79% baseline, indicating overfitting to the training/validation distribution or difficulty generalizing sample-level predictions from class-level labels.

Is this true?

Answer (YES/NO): NO